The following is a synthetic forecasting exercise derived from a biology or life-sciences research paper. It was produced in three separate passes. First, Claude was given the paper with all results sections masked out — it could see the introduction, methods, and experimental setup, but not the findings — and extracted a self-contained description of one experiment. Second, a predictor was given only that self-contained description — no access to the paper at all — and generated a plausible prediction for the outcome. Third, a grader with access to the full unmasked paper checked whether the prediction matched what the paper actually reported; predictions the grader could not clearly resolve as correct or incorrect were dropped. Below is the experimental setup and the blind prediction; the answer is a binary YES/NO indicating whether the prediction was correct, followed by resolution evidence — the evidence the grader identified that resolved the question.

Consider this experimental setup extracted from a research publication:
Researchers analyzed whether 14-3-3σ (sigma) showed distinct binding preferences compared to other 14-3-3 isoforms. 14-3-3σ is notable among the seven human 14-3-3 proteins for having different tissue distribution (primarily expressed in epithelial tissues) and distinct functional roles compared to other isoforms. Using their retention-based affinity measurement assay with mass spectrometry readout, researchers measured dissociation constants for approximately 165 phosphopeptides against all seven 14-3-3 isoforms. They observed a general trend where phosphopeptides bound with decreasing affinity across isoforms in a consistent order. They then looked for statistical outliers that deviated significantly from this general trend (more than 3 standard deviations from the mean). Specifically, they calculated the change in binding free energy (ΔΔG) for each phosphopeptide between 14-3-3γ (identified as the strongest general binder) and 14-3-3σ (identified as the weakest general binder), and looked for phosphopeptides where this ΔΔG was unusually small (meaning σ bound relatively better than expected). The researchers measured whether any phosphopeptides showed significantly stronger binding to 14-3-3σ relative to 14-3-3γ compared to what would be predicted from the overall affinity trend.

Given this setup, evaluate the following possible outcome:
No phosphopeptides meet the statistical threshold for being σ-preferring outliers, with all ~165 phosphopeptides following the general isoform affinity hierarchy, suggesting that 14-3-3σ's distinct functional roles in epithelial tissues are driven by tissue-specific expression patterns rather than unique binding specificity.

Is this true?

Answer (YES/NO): NO